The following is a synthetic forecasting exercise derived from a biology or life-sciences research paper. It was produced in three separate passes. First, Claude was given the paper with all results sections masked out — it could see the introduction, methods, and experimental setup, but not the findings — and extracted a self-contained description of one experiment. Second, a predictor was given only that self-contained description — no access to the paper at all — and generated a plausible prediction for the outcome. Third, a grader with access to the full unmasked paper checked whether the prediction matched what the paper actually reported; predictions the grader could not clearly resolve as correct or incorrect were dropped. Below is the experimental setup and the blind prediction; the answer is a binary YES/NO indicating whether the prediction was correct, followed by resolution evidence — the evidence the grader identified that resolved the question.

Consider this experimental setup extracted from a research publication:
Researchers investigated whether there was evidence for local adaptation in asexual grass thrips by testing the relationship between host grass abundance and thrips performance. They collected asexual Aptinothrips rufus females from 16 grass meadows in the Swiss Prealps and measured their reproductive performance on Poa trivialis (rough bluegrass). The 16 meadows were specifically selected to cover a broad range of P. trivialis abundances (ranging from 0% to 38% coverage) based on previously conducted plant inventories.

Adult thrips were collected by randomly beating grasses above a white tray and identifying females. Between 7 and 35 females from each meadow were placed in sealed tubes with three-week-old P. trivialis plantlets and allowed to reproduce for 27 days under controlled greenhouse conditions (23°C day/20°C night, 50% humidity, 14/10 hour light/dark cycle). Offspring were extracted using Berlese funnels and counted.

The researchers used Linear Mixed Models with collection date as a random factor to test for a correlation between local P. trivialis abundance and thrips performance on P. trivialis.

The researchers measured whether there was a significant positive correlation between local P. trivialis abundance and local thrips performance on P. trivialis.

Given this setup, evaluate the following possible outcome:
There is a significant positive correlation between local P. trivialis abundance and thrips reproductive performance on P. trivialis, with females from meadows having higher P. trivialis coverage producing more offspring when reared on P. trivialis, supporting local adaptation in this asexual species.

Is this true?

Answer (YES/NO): NO